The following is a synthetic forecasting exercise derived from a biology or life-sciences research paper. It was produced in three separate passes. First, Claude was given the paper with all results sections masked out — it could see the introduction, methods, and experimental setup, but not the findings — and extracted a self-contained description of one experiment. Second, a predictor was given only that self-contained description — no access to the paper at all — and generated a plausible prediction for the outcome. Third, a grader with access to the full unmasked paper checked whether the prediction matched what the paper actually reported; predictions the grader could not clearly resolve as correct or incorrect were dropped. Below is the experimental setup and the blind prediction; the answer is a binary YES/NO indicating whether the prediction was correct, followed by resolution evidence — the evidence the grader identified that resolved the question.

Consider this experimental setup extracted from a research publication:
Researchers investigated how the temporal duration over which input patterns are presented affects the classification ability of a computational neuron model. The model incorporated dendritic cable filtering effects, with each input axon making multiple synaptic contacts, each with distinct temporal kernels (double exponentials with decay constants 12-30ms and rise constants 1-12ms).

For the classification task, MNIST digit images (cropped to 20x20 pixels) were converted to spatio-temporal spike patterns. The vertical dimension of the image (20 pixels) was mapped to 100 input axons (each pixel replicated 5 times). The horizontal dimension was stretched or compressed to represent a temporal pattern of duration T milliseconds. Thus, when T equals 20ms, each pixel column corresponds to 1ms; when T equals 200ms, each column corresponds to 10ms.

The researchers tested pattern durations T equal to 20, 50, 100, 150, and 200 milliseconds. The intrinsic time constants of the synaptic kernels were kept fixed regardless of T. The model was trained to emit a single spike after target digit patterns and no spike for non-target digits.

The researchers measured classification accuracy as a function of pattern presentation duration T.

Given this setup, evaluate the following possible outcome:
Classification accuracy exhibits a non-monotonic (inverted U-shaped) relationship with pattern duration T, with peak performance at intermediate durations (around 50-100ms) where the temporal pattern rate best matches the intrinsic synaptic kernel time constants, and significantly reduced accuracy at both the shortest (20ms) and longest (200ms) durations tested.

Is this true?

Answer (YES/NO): NO